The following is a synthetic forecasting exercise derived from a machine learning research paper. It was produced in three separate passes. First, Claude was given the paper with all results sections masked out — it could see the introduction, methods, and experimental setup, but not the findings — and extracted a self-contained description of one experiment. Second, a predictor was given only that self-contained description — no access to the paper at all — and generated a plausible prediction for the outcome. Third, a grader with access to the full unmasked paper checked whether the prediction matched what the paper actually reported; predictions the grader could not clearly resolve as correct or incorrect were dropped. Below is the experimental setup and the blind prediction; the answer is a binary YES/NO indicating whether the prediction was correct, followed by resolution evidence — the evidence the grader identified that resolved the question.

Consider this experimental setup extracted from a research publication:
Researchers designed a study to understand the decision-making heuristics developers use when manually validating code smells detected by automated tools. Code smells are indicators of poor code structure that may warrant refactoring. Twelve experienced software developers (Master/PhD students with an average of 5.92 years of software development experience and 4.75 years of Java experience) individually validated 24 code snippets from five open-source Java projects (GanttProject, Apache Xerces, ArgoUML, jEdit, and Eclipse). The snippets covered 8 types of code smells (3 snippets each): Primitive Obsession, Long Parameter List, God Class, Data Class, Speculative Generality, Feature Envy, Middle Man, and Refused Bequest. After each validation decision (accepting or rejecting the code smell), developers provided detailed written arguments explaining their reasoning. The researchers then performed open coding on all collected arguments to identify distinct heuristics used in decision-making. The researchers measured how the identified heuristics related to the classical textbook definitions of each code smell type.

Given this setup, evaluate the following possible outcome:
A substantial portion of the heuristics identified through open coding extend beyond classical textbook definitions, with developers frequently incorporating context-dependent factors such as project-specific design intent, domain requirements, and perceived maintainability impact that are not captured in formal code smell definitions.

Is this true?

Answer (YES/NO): YES